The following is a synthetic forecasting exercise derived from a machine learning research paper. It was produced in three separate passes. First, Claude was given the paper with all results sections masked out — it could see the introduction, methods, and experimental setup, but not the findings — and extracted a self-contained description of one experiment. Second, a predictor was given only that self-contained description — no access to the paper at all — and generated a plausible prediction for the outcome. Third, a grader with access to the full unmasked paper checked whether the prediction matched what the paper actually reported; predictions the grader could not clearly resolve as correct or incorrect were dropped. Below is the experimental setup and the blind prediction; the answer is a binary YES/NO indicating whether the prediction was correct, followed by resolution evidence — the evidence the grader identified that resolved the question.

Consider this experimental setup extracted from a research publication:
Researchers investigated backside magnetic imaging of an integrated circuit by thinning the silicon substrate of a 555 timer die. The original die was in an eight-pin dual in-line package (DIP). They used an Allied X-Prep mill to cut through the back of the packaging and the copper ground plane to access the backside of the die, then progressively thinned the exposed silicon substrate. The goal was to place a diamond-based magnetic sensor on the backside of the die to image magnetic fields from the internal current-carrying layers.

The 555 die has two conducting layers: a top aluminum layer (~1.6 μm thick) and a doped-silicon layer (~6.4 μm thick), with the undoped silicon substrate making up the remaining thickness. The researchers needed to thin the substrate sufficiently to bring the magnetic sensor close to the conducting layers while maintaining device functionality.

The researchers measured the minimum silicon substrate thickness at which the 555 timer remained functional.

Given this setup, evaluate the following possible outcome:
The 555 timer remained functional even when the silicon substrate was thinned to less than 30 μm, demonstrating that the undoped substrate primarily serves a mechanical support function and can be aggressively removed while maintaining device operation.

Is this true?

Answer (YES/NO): YES